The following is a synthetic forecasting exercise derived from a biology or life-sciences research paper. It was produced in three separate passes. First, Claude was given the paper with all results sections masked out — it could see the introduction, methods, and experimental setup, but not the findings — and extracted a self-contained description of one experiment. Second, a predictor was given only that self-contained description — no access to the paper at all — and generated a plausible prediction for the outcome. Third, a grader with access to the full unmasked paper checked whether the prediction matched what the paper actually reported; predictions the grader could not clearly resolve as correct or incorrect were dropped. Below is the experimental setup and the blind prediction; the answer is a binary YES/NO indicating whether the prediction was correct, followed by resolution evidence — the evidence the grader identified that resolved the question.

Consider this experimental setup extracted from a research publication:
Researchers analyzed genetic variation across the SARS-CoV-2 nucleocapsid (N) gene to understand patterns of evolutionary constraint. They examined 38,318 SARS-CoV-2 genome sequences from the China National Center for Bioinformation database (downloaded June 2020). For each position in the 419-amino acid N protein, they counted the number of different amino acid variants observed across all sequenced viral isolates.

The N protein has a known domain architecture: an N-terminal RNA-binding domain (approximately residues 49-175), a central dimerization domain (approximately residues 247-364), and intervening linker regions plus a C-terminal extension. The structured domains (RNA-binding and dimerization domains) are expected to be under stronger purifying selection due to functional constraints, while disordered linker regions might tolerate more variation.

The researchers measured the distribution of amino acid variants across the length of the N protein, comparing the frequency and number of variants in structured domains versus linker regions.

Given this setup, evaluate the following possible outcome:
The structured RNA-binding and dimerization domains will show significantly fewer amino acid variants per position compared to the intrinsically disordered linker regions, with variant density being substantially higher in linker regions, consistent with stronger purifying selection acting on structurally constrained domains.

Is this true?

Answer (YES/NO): YES